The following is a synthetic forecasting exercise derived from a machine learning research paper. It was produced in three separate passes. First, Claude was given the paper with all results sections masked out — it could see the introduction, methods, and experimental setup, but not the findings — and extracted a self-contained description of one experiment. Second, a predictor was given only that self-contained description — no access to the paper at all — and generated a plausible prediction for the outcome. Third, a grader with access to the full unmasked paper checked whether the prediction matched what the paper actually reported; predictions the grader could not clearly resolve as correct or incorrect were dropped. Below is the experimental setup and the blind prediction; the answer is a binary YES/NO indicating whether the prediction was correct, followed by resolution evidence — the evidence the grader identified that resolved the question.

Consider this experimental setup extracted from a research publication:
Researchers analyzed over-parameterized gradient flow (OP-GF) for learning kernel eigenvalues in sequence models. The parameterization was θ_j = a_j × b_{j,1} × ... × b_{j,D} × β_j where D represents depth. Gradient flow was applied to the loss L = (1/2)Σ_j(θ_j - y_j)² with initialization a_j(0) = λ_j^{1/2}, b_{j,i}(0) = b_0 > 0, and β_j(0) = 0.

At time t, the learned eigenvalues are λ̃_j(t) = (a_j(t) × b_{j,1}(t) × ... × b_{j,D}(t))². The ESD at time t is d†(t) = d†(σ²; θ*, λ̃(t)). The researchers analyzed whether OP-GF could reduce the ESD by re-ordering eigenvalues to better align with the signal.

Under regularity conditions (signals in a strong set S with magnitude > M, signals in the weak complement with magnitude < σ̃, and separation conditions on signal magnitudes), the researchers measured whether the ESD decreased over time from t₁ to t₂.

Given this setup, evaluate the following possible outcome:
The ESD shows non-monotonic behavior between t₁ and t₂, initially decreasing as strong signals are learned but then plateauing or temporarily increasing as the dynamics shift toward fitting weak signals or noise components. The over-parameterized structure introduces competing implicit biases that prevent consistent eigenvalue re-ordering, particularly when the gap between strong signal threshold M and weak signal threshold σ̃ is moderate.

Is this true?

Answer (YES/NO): NO